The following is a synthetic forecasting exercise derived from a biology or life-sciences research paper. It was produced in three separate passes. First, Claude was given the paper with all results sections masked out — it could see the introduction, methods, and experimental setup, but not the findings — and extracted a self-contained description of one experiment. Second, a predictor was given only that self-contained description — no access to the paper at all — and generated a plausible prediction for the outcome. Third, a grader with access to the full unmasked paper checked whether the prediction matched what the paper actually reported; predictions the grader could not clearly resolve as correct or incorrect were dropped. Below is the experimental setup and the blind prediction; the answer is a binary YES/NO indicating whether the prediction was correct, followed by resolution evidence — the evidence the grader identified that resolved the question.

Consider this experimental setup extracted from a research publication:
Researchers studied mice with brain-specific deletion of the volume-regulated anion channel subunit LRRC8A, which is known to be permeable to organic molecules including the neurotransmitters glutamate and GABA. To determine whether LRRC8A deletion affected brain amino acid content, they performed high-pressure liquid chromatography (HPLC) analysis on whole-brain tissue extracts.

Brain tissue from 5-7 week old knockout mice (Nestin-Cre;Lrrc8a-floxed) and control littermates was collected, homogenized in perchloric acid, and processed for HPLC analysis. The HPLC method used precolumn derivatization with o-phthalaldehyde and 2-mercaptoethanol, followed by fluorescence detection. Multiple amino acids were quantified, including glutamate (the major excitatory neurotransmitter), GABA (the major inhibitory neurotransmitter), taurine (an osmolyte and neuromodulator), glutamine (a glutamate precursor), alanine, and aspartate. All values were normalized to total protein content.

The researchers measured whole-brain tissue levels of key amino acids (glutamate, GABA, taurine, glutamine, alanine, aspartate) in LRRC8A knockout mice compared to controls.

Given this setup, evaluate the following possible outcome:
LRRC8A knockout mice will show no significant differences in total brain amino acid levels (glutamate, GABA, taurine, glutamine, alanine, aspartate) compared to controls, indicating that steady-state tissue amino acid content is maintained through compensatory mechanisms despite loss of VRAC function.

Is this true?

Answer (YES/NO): NO